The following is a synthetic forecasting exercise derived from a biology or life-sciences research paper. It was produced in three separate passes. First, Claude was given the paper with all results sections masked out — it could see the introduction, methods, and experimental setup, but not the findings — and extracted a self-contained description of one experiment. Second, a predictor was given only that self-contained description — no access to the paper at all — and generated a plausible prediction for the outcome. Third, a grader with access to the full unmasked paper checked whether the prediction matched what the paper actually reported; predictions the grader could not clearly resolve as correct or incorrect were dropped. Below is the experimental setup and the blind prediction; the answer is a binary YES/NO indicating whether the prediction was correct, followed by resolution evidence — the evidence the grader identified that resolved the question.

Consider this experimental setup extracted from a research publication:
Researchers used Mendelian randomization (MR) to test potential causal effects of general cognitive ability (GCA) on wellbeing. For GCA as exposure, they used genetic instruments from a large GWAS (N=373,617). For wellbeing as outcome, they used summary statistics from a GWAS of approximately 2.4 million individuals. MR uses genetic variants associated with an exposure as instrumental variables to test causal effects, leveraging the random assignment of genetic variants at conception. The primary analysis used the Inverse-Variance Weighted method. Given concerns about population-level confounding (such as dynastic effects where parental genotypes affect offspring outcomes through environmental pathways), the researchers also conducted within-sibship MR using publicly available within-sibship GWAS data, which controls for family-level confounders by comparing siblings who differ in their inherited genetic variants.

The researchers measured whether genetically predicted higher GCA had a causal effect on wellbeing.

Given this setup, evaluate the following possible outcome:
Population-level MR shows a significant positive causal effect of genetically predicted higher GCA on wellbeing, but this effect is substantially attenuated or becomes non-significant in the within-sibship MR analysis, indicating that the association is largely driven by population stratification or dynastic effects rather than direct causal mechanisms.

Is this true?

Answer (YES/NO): NO